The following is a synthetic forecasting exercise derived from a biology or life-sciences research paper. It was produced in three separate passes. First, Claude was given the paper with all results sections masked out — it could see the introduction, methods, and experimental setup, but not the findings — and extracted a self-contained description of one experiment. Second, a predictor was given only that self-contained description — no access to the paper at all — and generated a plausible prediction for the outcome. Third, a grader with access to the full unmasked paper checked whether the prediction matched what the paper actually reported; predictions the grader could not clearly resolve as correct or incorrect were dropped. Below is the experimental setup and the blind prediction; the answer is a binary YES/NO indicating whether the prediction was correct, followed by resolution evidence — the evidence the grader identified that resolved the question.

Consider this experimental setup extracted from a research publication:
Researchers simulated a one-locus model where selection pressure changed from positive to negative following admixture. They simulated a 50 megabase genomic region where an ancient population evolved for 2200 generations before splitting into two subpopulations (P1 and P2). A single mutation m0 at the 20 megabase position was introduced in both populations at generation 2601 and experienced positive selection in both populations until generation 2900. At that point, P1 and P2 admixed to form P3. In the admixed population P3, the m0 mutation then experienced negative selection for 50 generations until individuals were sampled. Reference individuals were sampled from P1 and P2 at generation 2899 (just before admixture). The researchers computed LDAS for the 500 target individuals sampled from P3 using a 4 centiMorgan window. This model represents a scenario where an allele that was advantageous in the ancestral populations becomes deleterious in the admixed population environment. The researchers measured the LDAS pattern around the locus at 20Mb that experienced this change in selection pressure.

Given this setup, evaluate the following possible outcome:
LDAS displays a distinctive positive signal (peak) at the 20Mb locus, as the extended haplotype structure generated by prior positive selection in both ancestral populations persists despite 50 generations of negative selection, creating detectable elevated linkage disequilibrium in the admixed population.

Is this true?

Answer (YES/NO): NO